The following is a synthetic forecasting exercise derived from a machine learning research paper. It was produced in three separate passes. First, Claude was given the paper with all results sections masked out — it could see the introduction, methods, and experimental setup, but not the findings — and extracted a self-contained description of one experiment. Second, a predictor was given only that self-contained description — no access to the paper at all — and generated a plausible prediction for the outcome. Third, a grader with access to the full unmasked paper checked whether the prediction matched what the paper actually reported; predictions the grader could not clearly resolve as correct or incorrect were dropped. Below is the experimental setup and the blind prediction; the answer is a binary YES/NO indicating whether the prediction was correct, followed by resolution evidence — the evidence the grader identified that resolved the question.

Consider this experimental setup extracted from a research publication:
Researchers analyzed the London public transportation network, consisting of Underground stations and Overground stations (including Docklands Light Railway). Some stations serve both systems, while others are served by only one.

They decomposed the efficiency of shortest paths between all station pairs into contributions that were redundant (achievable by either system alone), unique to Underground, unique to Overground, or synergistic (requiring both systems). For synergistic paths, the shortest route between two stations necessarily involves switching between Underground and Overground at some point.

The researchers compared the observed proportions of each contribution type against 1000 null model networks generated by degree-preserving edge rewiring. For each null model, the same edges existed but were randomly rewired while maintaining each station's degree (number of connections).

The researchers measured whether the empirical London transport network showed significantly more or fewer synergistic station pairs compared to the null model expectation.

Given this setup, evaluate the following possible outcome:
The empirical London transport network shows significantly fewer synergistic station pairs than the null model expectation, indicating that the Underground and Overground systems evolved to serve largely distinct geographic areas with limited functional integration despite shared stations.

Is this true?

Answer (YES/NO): NO